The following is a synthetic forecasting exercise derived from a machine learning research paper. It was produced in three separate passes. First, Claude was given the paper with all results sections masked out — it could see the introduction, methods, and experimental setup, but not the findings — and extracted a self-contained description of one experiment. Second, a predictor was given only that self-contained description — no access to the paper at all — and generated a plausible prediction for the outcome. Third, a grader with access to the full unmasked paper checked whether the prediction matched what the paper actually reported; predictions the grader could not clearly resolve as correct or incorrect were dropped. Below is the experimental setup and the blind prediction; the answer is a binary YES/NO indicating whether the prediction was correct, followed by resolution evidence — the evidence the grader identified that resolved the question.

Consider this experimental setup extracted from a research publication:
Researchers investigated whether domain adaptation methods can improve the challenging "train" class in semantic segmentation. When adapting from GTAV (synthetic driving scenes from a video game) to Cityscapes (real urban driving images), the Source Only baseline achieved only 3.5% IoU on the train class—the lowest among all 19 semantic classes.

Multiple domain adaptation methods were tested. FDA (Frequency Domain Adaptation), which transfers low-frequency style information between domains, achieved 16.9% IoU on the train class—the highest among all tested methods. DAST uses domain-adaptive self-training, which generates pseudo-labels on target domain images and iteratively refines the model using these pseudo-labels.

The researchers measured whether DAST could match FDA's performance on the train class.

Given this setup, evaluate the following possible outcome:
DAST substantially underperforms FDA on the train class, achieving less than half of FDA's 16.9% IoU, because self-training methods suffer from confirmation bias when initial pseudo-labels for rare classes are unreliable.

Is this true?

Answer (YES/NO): YES